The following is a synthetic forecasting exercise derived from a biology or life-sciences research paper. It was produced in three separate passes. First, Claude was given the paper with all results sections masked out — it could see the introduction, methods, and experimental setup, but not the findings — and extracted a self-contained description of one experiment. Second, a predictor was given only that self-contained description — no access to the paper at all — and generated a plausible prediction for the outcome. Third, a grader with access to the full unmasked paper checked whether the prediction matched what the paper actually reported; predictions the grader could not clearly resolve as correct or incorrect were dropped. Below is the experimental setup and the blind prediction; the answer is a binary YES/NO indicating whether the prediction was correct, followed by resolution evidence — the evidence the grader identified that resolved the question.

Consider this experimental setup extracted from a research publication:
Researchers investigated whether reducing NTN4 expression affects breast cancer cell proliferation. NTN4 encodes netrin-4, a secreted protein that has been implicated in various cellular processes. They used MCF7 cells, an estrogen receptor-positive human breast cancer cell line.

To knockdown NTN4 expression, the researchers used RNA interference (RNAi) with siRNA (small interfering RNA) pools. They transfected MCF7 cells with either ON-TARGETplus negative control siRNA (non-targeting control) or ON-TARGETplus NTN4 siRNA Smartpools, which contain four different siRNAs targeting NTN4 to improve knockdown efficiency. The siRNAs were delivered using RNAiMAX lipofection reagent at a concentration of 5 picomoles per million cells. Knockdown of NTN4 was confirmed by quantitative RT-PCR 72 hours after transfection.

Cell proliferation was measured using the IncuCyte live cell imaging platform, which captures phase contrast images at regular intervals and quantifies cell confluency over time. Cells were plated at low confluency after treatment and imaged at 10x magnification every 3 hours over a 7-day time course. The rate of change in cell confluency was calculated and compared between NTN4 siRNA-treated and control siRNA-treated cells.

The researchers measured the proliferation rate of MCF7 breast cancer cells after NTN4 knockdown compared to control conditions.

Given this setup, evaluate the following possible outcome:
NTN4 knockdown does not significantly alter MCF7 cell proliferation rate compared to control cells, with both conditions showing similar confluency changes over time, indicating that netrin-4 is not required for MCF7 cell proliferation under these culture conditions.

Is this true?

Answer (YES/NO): NO